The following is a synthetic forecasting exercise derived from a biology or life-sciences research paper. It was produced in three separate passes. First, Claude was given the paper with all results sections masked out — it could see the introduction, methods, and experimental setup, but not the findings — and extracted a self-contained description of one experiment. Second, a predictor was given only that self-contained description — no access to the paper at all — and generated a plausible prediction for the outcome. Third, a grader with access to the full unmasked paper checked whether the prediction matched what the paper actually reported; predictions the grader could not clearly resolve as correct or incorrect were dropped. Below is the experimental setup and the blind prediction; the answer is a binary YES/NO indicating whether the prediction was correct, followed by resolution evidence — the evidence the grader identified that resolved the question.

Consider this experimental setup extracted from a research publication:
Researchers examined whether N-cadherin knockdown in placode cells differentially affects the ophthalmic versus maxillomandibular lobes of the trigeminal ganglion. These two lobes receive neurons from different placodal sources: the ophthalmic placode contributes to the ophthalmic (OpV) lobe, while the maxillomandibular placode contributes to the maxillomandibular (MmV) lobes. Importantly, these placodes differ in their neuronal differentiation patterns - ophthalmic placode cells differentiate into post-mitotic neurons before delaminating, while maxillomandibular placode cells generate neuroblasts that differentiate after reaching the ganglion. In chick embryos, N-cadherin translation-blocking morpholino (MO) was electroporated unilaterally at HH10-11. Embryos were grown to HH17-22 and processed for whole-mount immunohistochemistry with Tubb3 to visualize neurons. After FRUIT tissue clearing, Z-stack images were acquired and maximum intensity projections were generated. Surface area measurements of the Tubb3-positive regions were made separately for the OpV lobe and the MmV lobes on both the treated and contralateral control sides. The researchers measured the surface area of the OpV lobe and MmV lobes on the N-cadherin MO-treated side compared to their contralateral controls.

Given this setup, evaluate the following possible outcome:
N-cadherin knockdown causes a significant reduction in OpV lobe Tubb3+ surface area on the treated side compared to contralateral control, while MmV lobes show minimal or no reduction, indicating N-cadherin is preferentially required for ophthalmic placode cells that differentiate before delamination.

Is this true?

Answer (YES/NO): NO